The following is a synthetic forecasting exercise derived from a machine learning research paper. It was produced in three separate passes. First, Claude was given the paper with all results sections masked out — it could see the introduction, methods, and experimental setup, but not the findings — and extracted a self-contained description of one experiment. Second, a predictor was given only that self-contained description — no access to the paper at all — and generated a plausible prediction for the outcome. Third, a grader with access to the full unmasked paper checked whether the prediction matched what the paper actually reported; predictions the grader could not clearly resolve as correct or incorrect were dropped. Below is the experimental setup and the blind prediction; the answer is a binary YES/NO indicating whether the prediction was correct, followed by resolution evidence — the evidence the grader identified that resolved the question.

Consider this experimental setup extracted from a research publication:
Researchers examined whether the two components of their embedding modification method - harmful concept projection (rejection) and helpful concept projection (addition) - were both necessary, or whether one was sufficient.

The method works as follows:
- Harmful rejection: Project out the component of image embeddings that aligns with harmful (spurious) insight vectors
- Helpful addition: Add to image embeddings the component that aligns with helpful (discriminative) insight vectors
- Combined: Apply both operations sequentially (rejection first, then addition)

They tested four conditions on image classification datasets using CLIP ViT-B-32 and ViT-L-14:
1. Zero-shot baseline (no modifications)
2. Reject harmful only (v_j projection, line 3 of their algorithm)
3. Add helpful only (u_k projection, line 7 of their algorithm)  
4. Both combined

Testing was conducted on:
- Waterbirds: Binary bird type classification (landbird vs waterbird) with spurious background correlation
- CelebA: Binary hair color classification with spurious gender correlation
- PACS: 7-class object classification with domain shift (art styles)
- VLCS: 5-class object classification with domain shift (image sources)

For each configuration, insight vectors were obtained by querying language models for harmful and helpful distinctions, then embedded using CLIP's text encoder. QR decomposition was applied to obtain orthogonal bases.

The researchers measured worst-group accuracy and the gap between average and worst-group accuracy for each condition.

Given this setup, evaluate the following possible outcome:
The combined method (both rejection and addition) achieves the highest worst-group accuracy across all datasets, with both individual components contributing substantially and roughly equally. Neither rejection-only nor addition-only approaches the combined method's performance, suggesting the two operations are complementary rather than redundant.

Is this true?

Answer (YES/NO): NO